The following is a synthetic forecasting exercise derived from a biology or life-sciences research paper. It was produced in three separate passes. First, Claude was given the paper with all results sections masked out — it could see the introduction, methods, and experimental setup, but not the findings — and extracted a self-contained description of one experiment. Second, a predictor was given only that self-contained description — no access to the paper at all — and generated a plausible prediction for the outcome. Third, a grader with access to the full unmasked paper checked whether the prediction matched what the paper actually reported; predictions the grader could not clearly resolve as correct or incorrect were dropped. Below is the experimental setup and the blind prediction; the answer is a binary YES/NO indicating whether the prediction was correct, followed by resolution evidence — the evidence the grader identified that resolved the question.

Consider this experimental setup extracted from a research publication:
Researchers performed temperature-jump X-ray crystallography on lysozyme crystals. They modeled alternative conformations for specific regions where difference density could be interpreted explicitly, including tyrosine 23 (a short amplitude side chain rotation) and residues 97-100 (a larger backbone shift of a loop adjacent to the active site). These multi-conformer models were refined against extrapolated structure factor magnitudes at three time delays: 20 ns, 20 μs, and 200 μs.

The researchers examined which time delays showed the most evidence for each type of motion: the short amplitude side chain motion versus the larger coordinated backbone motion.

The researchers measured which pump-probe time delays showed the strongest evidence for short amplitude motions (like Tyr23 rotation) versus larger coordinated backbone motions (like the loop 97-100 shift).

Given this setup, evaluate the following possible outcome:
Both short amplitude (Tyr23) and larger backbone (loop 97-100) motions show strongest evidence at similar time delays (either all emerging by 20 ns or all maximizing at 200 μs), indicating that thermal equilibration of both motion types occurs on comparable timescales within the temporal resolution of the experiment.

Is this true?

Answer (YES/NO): NO